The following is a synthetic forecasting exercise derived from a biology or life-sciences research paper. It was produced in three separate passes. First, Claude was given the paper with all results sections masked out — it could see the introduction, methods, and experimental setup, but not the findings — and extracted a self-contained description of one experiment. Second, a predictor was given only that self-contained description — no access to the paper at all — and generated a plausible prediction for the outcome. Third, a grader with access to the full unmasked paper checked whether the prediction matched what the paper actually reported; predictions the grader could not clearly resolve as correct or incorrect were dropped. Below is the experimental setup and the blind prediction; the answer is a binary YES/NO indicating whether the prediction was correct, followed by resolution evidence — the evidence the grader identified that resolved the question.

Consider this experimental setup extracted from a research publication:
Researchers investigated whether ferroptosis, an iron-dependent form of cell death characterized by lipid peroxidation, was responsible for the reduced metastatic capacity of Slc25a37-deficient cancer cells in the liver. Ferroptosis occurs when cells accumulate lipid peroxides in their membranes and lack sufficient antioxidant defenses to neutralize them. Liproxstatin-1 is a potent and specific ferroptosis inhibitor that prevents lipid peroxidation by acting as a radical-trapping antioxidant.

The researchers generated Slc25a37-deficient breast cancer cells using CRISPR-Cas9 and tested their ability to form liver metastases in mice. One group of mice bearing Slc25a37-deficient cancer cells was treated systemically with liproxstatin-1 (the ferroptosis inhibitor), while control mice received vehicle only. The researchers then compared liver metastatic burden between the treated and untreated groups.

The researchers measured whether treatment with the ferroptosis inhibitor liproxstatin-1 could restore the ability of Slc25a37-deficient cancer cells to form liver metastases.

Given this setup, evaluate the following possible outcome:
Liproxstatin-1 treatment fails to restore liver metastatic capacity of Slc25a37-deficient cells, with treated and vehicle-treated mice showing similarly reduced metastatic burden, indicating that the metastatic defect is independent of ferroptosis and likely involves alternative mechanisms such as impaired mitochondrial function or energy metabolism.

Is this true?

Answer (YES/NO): NO